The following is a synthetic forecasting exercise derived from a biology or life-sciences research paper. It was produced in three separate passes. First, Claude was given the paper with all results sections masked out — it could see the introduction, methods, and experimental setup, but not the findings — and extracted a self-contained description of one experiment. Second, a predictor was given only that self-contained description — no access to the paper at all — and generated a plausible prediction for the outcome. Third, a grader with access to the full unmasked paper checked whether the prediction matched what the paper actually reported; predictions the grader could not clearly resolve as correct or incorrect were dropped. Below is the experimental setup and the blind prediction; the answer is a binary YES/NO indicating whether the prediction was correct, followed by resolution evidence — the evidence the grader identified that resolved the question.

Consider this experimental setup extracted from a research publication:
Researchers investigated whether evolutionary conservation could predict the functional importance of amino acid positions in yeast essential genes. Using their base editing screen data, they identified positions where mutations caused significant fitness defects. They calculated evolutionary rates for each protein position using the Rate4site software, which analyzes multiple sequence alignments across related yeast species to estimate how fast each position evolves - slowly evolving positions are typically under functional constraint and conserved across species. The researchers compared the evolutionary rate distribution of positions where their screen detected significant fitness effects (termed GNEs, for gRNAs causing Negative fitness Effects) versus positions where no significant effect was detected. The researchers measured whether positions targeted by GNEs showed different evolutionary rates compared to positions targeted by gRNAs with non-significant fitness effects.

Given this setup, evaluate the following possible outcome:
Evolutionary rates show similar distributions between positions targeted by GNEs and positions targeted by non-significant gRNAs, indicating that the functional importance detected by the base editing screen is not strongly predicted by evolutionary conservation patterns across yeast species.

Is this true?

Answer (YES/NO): NO